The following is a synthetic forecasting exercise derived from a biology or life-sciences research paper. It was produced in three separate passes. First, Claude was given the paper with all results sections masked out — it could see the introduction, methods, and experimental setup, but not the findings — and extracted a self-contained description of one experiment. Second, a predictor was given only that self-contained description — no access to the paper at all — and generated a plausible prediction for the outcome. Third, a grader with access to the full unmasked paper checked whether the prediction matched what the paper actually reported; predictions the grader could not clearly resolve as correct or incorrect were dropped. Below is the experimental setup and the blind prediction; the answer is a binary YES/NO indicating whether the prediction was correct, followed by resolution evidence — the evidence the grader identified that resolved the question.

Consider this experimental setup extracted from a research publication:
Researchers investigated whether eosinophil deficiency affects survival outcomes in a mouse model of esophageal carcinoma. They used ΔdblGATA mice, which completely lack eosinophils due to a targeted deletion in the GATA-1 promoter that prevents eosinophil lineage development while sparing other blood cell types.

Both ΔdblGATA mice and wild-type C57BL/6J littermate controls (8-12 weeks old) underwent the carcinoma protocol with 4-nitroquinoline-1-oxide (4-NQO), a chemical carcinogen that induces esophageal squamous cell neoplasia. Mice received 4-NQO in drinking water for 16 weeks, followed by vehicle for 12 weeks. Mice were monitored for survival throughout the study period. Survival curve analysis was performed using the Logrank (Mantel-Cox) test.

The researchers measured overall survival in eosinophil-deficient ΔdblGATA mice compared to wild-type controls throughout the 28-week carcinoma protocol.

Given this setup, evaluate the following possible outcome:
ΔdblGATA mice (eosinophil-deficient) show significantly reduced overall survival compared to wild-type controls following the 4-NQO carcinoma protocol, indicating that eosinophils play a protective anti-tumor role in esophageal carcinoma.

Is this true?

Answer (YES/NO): NO